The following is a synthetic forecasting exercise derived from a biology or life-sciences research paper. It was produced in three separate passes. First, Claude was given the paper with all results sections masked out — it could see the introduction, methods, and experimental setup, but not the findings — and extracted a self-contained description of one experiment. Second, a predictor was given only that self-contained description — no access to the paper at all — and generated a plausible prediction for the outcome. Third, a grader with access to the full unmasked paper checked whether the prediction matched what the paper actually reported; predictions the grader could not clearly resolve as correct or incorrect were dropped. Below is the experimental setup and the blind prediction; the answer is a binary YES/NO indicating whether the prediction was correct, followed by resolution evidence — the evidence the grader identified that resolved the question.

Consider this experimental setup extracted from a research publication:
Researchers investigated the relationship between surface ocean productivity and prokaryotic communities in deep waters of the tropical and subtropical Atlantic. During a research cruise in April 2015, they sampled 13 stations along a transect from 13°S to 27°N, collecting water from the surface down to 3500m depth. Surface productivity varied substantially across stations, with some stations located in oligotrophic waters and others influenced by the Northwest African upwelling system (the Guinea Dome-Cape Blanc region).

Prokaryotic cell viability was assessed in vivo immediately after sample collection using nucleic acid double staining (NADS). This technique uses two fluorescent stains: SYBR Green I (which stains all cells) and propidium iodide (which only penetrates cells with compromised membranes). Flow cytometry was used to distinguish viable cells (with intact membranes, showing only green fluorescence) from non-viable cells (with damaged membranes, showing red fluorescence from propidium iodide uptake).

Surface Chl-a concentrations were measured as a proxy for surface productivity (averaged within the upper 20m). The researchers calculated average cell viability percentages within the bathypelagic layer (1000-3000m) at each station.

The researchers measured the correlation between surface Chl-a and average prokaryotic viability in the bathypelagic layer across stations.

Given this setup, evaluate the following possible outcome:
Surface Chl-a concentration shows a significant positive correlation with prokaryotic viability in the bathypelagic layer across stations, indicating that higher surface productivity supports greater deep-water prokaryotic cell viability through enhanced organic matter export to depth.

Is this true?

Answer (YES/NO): YES